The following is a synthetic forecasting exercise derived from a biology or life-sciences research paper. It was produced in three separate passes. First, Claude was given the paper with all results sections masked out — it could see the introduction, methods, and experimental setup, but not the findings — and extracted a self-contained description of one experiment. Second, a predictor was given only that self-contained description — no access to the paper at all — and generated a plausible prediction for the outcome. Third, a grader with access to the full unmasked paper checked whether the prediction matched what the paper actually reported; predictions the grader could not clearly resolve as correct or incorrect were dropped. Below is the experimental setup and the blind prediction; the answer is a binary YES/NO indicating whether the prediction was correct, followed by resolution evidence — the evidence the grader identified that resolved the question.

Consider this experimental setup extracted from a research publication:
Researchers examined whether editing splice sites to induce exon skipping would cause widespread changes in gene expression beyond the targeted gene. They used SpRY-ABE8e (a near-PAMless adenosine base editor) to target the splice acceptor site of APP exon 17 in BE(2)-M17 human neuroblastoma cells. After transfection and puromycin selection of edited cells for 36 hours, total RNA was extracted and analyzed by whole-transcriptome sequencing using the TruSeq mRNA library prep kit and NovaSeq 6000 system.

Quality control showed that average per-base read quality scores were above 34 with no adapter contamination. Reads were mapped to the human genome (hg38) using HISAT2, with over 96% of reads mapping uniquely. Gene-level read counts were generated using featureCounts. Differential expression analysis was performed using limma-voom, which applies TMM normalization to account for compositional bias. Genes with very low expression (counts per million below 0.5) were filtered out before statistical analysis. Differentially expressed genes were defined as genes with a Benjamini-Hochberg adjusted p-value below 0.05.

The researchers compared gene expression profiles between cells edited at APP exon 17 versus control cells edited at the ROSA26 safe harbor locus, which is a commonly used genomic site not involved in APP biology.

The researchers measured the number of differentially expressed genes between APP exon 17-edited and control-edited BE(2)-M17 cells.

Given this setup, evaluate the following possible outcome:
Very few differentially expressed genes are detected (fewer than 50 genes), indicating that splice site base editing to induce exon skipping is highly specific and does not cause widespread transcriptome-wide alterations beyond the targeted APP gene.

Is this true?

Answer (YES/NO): YES